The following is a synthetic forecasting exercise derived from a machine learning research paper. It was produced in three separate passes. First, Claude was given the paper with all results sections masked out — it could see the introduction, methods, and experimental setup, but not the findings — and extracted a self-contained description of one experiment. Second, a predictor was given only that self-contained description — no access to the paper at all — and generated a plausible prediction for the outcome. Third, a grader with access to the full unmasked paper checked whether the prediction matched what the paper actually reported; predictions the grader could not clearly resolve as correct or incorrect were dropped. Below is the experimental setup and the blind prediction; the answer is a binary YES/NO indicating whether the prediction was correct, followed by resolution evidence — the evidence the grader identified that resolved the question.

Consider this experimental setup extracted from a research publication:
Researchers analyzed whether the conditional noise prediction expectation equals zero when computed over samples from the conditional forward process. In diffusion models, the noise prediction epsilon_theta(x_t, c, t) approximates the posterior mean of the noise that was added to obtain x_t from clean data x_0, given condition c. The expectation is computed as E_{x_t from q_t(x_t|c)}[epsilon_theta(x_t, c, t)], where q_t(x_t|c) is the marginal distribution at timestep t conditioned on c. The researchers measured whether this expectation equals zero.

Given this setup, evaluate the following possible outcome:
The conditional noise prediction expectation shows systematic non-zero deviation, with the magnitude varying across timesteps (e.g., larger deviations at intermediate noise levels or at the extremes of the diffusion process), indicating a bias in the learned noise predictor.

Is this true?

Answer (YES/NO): NO